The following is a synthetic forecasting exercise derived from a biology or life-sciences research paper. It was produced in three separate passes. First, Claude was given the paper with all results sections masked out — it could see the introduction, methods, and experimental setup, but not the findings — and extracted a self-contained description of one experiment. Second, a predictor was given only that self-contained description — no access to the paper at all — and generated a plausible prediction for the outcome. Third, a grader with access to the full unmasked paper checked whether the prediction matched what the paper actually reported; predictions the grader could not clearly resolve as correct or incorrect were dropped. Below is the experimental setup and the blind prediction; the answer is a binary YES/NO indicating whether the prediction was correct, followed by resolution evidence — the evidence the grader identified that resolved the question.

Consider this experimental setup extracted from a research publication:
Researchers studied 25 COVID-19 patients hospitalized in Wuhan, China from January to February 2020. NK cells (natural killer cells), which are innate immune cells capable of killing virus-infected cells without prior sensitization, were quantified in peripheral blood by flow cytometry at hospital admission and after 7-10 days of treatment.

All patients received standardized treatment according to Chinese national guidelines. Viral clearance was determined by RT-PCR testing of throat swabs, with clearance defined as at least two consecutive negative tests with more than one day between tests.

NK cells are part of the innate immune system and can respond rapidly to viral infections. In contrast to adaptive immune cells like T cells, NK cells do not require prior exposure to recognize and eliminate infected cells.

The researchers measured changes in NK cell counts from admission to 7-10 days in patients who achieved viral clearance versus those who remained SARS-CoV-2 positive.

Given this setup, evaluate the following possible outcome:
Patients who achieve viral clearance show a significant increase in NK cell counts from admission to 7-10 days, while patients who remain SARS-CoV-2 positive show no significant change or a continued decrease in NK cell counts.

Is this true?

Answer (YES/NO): NO